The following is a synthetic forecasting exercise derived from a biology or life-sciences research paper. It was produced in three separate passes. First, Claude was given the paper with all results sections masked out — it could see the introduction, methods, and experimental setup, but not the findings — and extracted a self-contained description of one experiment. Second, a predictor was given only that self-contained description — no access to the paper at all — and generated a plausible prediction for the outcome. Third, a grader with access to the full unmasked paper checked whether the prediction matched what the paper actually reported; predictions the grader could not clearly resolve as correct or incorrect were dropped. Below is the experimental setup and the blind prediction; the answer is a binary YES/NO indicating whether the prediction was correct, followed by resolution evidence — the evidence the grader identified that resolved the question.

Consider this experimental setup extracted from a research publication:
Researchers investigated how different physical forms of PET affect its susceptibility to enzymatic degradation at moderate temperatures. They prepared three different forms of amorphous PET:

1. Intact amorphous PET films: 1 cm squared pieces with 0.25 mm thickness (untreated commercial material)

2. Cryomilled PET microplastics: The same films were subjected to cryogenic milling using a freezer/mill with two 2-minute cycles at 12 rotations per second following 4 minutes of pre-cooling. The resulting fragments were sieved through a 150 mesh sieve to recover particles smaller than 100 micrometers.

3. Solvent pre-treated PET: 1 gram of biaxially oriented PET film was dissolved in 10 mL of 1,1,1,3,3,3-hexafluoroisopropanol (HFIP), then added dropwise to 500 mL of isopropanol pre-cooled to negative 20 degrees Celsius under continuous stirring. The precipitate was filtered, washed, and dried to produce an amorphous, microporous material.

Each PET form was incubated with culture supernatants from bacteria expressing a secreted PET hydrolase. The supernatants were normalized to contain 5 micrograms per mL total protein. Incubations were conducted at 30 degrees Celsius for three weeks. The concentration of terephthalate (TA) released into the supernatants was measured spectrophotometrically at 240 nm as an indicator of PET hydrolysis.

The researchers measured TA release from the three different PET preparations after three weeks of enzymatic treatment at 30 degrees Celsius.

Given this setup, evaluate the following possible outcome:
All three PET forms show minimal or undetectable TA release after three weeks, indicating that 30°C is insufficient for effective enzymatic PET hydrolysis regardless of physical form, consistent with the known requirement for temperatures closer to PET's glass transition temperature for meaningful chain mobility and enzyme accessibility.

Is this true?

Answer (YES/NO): NO